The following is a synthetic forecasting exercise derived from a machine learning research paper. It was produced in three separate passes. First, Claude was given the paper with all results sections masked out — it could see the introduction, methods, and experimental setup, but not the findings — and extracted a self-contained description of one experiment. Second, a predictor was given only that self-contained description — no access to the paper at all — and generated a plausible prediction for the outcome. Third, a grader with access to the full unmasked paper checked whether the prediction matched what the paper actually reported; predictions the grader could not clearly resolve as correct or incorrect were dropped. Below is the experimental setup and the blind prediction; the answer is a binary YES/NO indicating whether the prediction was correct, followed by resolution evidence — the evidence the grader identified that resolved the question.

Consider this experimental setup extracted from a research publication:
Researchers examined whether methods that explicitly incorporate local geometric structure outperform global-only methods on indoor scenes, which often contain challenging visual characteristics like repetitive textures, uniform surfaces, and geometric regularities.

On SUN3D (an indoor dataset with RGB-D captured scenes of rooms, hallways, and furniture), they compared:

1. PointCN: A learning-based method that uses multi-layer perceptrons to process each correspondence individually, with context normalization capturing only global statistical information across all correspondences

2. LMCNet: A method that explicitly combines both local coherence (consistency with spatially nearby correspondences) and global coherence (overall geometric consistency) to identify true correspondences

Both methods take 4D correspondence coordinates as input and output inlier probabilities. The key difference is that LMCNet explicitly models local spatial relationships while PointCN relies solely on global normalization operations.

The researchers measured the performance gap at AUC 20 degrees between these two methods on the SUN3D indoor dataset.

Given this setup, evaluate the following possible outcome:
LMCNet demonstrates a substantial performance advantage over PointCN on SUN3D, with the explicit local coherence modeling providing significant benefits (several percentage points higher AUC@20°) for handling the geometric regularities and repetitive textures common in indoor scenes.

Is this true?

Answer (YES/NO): YES